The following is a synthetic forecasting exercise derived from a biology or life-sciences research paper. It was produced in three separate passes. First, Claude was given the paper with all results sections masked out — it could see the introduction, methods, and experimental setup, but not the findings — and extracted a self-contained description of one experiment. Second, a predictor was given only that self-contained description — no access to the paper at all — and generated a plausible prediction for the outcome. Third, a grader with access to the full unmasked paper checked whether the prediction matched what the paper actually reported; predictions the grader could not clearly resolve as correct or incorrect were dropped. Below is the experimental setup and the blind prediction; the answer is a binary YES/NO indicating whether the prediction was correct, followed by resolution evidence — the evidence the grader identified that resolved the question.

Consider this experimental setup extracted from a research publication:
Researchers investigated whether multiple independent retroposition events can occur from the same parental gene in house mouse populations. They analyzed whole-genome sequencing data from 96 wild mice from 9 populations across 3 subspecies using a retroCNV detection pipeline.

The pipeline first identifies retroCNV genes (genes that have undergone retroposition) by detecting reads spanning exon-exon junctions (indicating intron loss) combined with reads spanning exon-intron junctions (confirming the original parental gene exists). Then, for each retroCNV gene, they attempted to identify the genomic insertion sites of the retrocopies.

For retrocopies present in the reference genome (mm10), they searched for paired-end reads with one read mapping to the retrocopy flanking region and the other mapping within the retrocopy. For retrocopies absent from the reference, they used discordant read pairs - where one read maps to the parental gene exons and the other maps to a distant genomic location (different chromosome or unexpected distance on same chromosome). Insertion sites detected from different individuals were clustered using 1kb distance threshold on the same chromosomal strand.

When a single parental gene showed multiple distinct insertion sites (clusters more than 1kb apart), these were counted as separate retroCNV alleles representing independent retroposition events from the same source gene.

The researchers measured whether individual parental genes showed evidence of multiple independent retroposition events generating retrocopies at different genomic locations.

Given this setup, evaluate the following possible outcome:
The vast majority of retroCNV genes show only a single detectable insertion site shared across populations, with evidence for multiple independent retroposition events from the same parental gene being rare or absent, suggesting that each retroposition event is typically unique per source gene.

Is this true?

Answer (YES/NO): NO